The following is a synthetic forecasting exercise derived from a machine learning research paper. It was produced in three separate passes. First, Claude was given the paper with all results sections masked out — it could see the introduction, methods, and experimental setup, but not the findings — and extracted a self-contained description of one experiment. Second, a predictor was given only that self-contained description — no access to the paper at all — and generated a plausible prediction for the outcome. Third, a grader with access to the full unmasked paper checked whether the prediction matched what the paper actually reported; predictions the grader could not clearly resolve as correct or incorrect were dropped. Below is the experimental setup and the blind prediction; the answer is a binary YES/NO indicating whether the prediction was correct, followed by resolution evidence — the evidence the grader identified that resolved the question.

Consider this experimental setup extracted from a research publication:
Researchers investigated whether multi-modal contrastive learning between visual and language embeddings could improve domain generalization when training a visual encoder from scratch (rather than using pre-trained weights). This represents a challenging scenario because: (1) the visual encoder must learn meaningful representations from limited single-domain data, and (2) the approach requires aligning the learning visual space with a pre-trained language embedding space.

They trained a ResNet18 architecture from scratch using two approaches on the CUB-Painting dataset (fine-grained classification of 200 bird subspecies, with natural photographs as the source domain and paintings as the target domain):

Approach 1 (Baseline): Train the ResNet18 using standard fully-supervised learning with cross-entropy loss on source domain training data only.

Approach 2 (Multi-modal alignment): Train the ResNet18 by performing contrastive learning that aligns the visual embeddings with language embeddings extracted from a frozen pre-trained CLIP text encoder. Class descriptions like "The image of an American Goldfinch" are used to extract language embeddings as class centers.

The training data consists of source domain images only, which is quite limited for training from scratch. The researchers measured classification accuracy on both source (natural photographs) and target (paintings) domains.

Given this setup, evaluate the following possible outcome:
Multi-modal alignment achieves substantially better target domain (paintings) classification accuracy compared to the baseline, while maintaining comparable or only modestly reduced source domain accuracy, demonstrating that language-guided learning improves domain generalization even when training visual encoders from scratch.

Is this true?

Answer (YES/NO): NO